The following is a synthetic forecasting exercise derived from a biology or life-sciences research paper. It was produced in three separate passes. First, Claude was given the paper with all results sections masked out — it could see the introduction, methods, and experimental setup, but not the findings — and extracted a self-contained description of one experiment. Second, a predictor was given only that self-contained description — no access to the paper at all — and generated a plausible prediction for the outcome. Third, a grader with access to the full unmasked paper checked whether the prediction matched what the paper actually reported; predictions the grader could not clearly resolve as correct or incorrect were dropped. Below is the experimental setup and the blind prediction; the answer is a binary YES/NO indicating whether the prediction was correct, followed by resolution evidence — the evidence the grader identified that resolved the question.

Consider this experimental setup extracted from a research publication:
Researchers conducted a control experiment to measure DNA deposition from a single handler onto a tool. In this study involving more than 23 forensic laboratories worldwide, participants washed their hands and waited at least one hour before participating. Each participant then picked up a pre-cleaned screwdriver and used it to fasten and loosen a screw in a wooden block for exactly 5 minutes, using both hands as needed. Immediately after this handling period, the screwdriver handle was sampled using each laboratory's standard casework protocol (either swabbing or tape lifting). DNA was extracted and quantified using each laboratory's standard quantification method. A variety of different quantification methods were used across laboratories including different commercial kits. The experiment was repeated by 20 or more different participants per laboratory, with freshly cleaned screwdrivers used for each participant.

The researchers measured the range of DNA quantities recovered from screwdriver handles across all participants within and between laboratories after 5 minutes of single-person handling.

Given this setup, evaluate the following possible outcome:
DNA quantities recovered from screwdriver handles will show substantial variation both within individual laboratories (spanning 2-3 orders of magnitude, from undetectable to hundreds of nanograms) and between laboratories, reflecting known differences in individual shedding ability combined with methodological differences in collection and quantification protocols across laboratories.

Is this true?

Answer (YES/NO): NO